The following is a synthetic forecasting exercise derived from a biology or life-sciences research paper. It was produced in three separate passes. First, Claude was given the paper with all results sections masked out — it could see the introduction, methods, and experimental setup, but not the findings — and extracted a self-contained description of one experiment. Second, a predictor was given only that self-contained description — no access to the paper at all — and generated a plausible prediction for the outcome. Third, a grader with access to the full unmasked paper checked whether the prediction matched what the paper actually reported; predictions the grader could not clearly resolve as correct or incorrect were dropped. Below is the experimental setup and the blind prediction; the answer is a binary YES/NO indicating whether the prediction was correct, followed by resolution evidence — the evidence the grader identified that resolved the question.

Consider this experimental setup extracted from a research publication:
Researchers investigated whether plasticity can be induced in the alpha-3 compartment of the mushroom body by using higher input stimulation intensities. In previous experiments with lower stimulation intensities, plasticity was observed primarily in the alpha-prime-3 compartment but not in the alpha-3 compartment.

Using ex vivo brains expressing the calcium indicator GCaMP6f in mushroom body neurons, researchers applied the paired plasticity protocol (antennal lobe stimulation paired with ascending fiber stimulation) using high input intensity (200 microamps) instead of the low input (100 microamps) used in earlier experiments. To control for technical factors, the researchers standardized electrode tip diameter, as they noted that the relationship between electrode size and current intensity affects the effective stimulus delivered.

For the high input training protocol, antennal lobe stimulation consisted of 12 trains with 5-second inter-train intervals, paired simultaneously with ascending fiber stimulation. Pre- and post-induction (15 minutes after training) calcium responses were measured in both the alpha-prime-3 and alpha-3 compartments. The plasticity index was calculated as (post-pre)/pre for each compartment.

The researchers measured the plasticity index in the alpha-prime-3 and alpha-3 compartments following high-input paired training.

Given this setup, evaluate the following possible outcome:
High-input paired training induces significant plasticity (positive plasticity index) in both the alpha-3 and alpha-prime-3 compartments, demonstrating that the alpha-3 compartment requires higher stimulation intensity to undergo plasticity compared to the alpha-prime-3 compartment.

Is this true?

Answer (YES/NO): YES